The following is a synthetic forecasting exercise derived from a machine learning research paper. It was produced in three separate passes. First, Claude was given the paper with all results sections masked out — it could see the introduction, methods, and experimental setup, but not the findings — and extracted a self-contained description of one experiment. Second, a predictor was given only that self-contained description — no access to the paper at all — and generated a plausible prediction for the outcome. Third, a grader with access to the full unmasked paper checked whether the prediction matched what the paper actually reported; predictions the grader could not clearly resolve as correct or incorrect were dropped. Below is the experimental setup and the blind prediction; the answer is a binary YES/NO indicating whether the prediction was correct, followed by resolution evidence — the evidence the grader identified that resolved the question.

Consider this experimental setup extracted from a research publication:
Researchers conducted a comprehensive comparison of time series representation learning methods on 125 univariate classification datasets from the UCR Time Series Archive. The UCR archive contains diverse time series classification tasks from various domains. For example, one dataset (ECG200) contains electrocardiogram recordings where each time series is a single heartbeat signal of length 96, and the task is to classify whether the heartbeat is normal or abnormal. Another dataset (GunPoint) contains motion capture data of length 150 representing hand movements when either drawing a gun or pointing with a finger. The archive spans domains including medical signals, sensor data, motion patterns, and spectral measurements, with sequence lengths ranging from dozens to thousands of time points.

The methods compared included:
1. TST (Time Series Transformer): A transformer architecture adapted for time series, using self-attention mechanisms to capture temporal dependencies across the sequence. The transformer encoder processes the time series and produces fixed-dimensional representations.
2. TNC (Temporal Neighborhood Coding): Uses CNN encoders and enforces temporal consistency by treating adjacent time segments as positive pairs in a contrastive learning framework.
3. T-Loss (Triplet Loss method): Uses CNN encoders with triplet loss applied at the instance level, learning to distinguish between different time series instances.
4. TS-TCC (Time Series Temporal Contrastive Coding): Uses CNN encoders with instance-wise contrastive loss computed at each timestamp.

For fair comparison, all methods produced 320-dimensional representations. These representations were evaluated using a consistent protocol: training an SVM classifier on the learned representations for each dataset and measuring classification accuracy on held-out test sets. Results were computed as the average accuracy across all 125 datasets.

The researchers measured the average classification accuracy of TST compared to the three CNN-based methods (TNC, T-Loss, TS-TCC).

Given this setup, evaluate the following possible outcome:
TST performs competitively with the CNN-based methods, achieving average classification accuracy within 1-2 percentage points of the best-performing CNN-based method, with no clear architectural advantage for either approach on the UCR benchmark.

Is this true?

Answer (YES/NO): NO